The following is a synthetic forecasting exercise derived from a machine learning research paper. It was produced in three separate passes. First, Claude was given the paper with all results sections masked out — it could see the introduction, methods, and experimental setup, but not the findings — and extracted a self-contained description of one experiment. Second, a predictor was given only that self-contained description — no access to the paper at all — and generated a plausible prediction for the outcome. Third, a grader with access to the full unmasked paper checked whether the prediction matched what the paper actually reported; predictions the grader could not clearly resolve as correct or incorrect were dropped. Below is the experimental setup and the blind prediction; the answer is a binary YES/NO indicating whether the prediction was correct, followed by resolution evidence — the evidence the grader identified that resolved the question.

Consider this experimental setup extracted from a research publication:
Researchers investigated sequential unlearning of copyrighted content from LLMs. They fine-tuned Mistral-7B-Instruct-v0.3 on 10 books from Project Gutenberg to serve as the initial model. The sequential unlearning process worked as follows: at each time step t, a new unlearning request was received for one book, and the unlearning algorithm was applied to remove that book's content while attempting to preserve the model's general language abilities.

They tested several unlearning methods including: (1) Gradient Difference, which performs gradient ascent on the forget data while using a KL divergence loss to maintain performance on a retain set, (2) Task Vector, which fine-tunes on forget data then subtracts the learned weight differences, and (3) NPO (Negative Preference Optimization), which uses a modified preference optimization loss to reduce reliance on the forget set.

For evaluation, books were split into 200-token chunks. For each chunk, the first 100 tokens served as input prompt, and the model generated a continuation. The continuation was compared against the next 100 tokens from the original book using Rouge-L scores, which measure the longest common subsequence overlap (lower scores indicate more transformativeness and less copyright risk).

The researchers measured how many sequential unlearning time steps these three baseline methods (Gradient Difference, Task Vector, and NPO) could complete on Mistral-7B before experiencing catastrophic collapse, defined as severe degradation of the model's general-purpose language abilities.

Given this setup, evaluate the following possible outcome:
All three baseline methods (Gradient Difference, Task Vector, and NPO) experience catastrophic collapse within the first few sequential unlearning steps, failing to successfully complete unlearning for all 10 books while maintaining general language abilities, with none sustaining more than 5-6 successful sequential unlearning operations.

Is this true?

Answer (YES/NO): NO